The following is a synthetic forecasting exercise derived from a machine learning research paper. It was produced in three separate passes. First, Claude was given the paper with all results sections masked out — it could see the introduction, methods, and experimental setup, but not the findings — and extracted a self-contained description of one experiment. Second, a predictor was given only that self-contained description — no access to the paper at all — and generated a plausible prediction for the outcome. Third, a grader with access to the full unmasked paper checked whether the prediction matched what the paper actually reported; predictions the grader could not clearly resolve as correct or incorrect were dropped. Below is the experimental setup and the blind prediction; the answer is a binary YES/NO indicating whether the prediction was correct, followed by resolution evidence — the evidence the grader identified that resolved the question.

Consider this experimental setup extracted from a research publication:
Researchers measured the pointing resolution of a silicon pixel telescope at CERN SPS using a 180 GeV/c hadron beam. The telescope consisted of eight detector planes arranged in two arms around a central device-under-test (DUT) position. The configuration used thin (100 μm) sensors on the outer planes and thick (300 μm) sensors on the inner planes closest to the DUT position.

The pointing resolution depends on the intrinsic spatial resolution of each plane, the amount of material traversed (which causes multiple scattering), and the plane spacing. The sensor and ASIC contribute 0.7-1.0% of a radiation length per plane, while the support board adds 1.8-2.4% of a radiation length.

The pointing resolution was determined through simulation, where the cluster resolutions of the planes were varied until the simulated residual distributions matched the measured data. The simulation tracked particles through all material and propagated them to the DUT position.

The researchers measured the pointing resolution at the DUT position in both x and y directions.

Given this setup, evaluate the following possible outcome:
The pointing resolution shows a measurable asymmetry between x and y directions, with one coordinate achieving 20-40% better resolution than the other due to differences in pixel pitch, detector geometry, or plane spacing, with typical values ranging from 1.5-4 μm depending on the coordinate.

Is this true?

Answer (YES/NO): NO